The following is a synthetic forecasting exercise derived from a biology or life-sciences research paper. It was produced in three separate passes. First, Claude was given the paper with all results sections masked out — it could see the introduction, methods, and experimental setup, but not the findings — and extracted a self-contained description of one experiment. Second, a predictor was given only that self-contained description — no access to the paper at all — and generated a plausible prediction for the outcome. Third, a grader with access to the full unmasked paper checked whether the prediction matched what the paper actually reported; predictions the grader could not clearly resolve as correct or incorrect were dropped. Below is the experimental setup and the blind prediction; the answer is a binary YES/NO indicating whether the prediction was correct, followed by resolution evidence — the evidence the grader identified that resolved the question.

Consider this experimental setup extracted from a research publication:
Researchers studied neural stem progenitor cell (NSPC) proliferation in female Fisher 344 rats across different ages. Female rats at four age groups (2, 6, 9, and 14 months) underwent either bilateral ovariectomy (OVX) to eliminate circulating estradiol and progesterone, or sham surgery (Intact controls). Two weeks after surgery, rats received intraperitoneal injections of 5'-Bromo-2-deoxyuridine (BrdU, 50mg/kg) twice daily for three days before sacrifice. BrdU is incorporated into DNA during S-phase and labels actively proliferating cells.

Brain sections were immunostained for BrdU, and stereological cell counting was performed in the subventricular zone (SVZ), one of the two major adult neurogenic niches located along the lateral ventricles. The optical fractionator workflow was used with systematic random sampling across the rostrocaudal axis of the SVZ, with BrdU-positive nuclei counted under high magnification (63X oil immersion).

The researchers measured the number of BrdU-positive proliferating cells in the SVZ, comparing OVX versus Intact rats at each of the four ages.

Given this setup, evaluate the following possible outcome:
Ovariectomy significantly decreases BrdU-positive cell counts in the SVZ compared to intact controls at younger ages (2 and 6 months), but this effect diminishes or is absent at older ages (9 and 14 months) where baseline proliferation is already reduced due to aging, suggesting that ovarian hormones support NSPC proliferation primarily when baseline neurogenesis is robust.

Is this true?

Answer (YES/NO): NO